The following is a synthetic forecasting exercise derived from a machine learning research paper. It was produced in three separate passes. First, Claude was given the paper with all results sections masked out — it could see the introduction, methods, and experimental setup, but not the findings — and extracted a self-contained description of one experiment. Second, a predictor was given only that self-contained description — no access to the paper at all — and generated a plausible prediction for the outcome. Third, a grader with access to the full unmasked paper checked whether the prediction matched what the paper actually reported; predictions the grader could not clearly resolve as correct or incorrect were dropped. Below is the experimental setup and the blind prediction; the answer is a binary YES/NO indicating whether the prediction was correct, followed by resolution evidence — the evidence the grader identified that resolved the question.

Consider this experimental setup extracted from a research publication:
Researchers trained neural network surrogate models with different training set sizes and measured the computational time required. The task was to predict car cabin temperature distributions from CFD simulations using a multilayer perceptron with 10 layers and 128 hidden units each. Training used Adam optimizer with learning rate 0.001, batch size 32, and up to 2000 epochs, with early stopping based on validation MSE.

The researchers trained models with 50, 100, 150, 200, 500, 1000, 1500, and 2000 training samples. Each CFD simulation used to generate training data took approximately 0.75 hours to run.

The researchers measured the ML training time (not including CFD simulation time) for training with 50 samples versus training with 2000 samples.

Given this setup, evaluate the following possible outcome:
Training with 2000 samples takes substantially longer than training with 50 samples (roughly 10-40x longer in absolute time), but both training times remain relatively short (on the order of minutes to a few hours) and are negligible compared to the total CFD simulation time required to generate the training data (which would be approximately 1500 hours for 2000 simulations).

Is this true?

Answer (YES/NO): NO